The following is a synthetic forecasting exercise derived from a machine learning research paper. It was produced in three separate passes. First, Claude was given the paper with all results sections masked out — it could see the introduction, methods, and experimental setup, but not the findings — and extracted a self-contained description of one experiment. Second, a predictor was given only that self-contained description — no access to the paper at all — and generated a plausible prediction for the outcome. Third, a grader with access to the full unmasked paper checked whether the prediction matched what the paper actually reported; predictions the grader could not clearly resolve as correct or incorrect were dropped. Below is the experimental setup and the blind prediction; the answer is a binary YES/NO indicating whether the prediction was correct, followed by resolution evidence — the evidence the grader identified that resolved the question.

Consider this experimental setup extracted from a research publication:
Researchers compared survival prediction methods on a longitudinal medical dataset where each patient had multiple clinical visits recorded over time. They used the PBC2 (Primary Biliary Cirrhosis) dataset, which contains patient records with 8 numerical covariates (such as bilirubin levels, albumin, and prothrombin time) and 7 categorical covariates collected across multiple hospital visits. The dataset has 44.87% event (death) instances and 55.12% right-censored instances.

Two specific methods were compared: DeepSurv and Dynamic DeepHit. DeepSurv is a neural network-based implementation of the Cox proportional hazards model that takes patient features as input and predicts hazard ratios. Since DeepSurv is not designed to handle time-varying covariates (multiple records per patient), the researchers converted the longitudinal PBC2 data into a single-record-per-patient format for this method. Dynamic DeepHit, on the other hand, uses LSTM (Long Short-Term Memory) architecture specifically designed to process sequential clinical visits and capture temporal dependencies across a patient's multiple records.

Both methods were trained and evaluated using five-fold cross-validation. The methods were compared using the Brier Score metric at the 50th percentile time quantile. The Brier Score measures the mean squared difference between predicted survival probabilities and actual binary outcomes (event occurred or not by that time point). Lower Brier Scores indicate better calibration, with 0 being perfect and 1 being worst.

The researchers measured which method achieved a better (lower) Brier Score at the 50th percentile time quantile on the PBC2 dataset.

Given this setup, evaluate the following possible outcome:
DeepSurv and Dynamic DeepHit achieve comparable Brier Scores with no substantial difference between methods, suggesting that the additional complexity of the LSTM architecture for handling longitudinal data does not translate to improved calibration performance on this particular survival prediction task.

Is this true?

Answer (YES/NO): NO